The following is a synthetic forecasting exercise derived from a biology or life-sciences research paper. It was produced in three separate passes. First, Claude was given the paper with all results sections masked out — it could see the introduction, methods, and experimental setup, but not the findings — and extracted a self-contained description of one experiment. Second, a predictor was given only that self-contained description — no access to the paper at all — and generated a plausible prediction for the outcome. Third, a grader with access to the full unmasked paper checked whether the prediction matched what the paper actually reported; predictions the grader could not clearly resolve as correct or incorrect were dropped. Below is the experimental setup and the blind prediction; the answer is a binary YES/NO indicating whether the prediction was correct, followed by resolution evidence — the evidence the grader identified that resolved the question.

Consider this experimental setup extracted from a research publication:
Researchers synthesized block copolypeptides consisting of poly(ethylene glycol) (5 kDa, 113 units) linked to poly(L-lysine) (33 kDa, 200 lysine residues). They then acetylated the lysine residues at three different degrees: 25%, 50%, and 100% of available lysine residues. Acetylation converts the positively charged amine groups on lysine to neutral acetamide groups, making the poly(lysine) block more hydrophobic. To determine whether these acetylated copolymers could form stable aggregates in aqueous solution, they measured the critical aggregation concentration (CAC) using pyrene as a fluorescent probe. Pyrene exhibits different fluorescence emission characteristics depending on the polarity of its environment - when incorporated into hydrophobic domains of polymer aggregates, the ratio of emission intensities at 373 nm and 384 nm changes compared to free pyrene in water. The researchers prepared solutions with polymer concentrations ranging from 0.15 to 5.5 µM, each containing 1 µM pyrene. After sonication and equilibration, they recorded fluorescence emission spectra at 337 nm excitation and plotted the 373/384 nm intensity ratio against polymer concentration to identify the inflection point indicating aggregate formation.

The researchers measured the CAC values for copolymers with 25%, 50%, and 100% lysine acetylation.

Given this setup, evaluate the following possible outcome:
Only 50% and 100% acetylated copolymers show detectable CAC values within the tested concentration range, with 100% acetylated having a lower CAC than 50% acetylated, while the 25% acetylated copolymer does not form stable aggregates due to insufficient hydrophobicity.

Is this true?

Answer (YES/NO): NO